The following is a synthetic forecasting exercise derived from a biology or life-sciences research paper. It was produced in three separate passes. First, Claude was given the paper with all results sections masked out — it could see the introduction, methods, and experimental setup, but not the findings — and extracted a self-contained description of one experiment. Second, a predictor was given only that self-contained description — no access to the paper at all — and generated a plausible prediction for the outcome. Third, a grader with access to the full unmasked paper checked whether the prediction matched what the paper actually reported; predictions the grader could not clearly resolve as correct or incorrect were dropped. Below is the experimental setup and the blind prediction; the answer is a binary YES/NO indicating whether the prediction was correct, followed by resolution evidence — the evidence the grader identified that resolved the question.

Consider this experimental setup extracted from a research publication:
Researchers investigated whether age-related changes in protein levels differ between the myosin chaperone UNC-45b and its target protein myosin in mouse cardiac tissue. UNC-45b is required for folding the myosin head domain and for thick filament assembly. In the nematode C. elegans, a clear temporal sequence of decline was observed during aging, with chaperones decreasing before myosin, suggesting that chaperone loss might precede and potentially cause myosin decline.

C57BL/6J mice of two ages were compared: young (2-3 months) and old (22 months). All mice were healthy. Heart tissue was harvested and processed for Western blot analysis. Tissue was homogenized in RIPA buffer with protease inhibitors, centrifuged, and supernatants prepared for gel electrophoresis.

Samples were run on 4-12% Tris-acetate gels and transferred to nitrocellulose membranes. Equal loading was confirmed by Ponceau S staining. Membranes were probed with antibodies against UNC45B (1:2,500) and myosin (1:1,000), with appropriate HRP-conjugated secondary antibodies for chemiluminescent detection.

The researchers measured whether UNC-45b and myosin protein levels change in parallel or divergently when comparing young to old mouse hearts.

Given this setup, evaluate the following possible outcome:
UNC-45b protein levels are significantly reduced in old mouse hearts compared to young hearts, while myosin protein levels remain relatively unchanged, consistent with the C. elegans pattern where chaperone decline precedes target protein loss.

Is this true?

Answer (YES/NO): NO